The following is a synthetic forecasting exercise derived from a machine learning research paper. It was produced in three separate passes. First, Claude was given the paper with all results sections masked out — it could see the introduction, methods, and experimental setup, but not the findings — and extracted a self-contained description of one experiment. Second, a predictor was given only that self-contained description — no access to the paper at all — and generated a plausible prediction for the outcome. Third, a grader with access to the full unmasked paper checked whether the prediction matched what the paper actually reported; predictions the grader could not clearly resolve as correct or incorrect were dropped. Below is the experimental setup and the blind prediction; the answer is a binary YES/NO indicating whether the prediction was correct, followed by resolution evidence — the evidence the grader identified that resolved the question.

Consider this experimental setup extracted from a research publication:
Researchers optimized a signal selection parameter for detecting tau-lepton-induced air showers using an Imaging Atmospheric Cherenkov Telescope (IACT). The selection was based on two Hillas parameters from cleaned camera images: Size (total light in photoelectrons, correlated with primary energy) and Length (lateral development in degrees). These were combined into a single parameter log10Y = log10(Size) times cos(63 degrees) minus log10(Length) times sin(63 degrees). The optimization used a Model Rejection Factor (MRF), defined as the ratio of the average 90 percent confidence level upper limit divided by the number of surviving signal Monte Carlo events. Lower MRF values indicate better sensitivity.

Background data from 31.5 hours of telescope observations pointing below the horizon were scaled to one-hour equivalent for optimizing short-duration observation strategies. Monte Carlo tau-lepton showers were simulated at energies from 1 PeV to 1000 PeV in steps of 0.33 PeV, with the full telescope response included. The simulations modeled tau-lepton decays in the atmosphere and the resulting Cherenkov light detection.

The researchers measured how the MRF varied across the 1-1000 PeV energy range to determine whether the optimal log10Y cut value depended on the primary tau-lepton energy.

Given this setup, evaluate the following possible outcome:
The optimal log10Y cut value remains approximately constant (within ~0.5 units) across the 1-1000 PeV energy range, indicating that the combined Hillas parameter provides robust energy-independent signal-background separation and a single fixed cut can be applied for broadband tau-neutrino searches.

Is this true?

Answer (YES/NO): YES